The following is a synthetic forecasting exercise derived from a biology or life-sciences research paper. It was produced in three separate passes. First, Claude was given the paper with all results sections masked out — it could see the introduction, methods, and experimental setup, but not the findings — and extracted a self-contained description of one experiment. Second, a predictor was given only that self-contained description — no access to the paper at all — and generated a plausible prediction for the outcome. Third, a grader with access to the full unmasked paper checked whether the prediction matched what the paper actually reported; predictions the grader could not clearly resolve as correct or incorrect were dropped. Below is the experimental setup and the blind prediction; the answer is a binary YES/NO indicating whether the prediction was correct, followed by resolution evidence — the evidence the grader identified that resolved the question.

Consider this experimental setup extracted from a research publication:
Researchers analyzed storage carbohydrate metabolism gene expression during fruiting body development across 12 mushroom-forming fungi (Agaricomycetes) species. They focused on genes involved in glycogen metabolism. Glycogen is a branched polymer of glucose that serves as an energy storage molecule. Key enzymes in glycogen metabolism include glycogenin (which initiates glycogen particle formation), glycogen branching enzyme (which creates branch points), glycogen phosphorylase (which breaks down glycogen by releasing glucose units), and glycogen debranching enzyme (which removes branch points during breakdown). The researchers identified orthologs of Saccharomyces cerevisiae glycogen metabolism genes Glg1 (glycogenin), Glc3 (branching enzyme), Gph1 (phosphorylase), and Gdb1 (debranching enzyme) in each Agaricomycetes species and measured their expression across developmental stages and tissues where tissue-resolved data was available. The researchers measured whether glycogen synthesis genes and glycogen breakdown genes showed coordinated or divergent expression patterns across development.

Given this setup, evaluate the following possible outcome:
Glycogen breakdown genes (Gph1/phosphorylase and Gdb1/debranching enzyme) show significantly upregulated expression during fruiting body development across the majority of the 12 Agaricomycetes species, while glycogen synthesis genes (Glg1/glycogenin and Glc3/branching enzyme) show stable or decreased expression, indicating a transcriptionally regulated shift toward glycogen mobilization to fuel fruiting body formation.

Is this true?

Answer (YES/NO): NO